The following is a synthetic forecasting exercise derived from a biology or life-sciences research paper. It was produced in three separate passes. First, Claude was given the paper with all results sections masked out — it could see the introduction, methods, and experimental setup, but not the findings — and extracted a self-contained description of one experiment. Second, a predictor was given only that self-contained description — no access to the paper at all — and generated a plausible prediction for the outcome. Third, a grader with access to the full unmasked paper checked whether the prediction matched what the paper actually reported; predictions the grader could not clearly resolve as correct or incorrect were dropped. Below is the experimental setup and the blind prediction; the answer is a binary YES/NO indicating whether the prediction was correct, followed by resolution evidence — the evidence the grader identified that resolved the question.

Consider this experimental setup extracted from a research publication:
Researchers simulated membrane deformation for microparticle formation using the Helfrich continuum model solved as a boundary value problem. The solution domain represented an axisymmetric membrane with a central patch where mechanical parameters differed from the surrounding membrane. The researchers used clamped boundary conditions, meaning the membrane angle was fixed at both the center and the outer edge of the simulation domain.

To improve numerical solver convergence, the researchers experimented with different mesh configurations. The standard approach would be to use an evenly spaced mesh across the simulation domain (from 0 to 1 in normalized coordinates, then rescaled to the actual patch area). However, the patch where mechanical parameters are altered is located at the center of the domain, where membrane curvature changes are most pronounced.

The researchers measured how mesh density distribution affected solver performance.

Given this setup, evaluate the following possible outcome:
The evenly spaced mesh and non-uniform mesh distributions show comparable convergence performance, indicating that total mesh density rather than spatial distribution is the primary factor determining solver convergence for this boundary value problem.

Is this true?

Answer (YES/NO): NO